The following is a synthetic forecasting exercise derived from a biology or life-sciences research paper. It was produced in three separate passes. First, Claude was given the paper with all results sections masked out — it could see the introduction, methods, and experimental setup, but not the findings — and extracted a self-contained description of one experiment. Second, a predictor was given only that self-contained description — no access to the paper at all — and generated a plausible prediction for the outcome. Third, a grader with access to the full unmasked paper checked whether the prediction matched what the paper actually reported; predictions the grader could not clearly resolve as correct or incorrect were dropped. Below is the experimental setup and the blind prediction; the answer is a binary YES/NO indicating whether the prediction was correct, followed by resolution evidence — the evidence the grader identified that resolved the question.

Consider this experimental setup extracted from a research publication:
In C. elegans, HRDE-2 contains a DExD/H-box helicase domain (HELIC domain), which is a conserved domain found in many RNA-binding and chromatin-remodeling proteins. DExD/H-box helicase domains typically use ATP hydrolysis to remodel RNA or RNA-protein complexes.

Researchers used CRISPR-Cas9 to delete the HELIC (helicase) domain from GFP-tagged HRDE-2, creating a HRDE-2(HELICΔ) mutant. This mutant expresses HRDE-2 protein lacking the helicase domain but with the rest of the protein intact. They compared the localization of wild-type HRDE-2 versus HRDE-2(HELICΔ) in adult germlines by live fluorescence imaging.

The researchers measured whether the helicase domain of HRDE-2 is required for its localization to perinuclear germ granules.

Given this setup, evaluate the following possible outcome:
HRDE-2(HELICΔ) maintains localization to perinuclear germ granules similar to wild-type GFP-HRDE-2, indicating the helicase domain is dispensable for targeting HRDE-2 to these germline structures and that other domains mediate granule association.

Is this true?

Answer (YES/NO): NO